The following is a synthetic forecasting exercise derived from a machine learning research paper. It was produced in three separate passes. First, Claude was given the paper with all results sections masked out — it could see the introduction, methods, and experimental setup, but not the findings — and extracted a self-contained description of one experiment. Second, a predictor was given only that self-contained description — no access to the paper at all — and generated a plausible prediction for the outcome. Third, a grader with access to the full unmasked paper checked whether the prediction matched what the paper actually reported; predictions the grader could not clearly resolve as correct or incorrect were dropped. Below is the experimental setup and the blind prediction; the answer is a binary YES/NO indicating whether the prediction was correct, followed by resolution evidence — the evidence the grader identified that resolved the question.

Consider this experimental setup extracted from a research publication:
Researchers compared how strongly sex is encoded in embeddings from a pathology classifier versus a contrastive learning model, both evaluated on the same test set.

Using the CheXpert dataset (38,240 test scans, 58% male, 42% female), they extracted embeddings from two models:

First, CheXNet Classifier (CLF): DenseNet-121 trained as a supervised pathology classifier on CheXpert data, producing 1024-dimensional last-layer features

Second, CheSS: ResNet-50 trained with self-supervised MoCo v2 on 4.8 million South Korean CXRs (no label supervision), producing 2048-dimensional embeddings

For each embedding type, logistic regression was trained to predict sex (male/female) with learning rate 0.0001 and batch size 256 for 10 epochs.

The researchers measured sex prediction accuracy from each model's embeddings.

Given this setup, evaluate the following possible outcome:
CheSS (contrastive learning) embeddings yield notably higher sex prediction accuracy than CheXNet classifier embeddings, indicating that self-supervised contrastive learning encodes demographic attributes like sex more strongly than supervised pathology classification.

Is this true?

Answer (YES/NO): YES